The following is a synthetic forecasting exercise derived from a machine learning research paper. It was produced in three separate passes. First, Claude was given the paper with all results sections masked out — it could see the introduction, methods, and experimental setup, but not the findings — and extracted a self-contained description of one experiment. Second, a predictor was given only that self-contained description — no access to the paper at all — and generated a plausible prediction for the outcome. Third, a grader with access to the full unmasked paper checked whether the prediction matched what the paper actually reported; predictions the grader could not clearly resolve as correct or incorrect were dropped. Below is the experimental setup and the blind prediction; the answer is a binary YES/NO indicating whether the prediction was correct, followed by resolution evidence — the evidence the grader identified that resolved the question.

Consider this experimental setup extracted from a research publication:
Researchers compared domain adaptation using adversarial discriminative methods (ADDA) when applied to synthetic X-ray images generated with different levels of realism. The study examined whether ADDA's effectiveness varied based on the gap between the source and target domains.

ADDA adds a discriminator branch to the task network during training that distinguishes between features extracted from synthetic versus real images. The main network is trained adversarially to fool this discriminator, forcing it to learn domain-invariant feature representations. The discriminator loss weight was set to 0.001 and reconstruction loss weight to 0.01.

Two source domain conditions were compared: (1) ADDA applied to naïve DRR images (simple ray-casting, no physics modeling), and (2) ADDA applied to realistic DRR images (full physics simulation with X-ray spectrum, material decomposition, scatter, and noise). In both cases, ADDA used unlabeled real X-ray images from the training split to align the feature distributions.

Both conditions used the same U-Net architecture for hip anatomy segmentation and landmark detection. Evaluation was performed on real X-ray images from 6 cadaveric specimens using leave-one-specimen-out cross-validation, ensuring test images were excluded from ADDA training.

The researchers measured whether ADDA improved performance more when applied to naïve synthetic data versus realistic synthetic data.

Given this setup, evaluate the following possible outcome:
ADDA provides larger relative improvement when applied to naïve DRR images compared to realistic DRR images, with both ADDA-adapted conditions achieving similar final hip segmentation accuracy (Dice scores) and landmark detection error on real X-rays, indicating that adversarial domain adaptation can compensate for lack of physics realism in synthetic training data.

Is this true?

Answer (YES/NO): NO